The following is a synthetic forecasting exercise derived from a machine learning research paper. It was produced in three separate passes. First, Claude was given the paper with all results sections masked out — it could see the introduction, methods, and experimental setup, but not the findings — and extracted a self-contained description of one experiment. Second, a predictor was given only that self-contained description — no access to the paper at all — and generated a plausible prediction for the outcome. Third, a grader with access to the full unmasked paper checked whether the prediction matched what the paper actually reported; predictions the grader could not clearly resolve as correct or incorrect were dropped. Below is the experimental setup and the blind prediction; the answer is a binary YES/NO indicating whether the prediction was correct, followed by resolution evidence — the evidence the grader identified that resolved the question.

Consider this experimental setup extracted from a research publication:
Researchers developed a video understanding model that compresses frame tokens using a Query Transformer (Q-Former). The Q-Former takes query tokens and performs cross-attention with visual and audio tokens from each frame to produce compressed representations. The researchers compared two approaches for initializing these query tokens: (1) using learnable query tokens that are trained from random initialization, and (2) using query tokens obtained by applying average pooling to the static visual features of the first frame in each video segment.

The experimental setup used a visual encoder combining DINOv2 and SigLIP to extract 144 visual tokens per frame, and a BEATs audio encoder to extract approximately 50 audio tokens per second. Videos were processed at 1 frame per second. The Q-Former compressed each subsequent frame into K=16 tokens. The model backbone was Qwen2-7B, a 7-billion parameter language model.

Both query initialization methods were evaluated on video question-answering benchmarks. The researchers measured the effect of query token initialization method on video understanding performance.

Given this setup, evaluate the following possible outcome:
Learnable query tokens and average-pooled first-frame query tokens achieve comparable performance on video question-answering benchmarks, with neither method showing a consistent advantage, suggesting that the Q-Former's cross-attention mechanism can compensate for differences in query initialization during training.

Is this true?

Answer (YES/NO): YES